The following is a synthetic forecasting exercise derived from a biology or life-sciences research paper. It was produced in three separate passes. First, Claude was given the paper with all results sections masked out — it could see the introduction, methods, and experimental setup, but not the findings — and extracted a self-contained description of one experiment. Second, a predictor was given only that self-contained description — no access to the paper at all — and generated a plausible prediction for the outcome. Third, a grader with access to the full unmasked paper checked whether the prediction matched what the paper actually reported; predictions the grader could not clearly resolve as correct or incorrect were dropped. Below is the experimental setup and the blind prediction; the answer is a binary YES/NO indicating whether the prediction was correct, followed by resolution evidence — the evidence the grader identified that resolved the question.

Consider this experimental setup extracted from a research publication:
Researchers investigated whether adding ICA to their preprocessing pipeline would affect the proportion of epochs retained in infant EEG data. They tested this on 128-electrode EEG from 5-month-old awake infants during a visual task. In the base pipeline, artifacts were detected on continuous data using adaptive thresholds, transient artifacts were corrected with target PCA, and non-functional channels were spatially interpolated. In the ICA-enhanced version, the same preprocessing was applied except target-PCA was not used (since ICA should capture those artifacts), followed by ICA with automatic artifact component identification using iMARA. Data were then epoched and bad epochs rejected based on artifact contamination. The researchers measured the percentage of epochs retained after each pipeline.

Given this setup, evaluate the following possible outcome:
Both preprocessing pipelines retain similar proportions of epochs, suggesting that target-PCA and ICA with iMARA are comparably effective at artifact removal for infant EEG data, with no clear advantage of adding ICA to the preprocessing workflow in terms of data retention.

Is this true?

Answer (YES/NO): YES